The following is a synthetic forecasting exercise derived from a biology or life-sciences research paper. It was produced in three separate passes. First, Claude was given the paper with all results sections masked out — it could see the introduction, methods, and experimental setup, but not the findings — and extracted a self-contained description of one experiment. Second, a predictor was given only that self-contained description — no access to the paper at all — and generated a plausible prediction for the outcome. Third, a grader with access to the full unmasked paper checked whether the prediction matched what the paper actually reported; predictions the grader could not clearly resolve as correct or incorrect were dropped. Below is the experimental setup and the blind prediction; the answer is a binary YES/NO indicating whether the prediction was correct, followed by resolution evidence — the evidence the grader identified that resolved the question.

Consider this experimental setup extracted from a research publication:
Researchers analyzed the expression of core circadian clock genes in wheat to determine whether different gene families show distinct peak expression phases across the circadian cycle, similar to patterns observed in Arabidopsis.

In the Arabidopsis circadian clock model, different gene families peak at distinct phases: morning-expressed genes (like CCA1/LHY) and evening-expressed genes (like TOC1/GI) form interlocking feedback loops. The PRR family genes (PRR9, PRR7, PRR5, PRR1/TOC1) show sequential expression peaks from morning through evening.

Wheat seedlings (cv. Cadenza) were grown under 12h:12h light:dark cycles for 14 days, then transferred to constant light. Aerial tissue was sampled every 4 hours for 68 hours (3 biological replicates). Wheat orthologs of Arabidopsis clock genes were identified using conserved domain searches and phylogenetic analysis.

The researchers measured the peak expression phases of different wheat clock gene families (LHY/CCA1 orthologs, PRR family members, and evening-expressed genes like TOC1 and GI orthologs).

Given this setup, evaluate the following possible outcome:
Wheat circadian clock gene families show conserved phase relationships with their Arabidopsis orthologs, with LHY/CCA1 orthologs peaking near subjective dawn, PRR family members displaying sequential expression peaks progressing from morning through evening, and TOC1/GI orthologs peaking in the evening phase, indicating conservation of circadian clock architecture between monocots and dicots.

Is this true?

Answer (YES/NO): YES